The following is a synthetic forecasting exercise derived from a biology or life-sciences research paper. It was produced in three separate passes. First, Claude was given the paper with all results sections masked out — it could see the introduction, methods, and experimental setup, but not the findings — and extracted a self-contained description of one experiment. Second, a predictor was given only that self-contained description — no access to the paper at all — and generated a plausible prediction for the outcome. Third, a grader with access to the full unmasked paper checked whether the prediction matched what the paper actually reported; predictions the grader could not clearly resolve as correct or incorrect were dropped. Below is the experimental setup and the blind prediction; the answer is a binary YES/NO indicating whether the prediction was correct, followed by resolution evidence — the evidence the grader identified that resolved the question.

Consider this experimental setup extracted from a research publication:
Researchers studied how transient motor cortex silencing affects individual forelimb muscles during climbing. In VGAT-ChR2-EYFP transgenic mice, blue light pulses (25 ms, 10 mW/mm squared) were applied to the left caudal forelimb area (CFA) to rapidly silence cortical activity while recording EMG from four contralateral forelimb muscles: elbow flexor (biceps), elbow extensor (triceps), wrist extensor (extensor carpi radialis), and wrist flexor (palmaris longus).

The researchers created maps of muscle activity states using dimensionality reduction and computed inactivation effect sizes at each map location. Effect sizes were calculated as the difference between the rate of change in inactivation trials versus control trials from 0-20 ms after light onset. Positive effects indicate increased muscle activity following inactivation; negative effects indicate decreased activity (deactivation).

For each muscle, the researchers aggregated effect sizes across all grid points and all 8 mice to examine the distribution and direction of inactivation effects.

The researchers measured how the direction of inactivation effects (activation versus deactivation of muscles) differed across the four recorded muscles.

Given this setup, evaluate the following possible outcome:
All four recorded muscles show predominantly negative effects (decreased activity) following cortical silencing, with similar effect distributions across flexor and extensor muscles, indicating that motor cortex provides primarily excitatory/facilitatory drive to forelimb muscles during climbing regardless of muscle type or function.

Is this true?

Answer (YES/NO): NO